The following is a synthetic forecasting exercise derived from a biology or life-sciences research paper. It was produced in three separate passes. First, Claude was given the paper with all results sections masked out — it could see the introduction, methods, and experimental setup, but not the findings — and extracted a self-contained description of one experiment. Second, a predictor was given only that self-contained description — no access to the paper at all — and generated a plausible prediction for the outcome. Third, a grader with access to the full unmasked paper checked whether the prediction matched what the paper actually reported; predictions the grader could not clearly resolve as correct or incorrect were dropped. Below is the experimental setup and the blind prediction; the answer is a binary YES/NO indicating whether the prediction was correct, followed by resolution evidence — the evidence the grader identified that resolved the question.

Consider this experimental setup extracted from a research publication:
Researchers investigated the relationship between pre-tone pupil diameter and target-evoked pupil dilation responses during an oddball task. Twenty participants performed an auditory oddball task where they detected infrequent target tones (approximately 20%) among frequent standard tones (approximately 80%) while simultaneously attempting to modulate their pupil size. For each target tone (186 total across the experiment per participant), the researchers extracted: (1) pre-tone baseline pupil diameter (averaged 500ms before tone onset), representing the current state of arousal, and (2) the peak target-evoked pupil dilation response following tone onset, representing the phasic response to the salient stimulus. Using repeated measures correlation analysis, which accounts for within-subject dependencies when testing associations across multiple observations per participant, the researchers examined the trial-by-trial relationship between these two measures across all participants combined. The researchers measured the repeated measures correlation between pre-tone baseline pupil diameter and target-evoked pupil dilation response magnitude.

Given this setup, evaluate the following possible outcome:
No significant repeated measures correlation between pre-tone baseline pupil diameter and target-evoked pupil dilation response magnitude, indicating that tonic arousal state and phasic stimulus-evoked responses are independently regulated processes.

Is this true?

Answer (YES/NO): NO